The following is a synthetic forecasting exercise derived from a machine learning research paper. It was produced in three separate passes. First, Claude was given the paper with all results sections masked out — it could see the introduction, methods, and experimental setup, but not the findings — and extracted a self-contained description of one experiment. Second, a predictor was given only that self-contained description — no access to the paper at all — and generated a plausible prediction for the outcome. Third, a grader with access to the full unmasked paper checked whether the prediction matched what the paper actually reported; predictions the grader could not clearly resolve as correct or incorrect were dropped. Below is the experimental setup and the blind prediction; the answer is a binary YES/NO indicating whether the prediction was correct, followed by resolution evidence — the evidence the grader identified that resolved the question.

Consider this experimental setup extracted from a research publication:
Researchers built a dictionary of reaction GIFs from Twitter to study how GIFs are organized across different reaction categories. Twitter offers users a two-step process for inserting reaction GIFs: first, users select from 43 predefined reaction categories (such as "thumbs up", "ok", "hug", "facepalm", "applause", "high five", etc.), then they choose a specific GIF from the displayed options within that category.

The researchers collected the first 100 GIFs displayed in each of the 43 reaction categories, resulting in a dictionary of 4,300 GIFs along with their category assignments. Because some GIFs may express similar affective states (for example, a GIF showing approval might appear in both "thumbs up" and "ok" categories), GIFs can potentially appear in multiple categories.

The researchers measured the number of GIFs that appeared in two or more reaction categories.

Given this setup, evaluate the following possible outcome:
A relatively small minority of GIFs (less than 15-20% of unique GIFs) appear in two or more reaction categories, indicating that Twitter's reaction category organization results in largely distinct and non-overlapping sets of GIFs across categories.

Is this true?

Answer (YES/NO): YES